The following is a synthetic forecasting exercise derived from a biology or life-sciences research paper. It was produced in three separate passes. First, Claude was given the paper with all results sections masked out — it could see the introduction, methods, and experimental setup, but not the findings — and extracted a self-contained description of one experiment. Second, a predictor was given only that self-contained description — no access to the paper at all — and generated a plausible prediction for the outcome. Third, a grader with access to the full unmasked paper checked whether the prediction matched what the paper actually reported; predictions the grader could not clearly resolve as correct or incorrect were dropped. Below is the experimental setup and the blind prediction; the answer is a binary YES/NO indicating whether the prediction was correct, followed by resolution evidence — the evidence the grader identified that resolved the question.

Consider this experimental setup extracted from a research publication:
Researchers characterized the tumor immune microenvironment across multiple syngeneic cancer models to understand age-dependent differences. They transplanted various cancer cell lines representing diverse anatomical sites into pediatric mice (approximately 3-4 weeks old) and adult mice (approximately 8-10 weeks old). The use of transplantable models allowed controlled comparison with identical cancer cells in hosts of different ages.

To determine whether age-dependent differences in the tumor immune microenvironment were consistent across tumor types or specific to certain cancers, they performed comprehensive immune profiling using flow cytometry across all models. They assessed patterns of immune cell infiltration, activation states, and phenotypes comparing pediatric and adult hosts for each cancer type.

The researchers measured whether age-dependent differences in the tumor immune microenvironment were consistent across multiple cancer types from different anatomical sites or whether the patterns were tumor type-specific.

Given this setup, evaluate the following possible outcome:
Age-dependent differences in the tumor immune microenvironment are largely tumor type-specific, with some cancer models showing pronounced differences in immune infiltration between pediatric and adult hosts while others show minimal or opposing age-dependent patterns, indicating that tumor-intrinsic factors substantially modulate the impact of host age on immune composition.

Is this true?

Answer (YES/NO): NO